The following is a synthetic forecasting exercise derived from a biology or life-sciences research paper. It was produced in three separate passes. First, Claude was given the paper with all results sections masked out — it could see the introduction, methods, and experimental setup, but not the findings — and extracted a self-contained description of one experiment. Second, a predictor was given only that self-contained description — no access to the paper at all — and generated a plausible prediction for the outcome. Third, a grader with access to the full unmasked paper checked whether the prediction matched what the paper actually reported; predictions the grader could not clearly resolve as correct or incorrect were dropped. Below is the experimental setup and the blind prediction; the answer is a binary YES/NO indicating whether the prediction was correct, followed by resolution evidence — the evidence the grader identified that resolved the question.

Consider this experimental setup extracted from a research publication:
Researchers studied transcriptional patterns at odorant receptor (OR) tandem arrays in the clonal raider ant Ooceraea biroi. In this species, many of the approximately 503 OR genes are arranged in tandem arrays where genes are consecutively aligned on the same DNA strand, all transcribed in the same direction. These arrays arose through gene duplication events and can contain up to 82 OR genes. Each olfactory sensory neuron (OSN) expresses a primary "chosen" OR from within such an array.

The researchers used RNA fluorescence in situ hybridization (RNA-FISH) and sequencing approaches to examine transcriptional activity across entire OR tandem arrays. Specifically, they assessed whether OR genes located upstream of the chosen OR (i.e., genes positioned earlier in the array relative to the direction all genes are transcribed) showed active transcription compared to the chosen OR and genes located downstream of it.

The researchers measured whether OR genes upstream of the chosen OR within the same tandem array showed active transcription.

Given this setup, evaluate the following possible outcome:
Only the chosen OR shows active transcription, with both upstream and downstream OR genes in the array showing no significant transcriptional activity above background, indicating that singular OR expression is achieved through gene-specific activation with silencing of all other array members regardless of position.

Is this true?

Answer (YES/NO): NO